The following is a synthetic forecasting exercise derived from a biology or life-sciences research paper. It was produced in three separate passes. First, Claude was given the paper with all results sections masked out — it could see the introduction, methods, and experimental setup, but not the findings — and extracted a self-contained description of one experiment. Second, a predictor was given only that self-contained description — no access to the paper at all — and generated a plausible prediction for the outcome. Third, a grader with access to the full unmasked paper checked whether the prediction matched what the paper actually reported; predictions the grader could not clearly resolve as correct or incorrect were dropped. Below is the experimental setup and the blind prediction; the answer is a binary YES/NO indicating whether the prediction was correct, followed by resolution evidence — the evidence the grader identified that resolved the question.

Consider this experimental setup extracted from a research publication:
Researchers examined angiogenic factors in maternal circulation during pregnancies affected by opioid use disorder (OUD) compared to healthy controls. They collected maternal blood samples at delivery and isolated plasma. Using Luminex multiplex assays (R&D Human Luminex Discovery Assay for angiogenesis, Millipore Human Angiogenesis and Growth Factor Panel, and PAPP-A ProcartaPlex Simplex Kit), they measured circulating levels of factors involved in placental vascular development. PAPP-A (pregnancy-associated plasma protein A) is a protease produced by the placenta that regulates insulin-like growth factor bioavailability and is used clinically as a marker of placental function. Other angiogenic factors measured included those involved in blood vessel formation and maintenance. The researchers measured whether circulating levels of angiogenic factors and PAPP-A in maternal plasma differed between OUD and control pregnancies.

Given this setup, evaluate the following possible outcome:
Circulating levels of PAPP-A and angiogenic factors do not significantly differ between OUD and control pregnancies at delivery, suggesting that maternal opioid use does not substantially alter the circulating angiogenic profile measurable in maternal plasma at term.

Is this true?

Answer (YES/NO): NO